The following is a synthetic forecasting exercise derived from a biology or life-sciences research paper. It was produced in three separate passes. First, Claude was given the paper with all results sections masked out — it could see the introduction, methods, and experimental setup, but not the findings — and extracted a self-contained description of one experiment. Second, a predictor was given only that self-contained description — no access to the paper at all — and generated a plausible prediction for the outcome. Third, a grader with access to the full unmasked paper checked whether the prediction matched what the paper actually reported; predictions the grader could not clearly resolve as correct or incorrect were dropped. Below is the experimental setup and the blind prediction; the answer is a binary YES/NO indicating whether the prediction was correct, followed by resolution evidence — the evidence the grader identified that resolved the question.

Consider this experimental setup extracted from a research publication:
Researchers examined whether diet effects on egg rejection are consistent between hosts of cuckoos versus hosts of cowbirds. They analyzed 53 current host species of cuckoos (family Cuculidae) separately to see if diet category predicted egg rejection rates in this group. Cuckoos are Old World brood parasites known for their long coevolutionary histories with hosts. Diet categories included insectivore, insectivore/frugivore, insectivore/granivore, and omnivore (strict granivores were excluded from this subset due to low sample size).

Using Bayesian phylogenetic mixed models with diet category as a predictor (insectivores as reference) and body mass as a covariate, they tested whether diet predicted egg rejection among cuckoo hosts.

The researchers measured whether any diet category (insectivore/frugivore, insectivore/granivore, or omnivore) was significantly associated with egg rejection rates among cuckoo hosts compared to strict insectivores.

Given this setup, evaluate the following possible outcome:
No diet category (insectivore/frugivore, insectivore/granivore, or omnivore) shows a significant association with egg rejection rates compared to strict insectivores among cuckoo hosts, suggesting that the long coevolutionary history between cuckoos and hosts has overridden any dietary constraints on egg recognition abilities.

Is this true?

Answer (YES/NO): NO